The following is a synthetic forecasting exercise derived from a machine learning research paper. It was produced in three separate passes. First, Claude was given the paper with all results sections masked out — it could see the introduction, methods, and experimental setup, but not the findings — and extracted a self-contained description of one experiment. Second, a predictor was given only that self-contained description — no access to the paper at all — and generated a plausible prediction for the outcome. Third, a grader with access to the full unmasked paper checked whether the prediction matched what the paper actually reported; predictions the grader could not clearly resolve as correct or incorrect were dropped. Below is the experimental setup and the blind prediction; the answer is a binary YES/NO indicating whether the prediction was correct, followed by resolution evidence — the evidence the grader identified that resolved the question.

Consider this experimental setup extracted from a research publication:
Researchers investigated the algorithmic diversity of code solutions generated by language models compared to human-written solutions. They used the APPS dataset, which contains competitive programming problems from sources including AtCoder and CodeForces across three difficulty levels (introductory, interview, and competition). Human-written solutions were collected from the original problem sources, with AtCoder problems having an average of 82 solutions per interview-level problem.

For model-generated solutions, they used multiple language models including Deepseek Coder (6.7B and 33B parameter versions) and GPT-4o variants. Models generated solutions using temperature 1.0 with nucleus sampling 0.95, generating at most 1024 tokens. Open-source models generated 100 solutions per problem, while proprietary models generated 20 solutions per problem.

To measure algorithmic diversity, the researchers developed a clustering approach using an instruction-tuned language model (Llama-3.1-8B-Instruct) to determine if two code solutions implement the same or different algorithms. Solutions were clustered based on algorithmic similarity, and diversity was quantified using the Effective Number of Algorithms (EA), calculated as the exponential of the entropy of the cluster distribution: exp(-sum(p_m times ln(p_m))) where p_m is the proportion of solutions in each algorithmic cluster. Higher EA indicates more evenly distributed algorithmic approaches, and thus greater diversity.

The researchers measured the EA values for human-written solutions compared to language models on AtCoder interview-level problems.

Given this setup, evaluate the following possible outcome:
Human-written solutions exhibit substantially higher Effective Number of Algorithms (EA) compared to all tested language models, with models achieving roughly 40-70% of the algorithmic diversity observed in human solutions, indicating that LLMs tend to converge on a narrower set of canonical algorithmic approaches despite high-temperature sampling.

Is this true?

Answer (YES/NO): YES